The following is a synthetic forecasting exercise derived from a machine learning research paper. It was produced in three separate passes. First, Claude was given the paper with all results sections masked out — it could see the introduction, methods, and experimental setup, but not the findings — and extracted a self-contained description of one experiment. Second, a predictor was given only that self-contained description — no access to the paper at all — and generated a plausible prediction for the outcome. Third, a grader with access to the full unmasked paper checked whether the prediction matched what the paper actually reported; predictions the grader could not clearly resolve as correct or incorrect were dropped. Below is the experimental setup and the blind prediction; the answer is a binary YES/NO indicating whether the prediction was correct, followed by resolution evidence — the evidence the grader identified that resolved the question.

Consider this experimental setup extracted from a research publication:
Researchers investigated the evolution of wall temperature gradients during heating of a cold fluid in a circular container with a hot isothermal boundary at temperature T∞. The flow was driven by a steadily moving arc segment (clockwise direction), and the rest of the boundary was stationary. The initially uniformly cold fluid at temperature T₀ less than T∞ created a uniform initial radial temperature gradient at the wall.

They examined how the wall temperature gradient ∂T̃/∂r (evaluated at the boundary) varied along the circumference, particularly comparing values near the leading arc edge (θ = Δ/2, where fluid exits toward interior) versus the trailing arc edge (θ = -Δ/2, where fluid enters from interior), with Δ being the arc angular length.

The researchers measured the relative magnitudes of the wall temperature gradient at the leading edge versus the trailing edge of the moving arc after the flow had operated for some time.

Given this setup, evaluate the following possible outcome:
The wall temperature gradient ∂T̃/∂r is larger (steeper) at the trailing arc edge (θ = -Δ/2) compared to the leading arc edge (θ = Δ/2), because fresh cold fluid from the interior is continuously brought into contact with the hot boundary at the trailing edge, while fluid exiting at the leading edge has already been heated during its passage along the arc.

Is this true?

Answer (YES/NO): NO